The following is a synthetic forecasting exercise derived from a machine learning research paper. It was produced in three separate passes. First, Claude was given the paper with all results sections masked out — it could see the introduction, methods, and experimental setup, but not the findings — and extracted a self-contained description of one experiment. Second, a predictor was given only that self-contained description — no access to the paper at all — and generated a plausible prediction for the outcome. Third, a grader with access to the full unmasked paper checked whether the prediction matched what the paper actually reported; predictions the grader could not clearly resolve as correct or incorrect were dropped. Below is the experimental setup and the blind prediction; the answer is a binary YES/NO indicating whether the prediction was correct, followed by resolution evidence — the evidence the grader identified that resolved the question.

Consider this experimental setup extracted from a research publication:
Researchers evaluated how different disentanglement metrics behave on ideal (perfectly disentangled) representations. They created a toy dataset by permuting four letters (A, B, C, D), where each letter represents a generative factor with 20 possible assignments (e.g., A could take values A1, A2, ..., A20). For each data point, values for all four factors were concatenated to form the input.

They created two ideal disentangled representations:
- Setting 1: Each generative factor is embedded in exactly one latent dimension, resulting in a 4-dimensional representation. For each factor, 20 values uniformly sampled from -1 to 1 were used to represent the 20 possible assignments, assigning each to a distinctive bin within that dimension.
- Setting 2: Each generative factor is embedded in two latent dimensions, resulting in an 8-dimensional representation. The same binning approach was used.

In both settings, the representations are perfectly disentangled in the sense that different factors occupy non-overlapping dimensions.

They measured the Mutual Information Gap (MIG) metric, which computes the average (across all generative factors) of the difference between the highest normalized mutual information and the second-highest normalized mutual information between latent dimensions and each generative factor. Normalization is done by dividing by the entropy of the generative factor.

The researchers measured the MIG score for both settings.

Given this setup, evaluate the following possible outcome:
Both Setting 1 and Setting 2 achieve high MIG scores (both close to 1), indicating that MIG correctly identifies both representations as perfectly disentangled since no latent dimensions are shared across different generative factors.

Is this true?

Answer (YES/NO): NO